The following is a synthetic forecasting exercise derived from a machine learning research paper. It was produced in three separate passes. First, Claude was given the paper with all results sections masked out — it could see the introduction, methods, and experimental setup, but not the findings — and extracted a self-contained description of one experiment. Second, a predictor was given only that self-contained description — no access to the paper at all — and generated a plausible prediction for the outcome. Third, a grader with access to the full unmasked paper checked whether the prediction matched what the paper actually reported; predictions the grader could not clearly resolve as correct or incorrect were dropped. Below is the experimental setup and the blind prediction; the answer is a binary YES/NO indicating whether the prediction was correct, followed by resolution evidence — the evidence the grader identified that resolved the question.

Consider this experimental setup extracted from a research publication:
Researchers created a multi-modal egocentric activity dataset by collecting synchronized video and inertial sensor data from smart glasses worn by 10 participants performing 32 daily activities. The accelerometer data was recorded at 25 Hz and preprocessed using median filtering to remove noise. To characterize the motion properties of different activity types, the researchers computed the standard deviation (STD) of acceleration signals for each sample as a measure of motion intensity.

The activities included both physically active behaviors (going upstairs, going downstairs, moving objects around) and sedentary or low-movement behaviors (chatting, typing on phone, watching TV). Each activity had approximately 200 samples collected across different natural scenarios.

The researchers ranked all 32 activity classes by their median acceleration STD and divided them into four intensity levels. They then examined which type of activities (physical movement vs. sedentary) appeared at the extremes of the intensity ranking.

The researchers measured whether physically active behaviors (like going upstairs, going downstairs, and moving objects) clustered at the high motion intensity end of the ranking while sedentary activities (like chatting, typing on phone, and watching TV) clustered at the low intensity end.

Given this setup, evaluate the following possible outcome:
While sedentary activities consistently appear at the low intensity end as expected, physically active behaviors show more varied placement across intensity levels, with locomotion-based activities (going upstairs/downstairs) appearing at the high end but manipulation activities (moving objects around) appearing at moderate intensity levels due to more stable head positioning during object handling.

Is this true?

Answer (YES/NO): NO